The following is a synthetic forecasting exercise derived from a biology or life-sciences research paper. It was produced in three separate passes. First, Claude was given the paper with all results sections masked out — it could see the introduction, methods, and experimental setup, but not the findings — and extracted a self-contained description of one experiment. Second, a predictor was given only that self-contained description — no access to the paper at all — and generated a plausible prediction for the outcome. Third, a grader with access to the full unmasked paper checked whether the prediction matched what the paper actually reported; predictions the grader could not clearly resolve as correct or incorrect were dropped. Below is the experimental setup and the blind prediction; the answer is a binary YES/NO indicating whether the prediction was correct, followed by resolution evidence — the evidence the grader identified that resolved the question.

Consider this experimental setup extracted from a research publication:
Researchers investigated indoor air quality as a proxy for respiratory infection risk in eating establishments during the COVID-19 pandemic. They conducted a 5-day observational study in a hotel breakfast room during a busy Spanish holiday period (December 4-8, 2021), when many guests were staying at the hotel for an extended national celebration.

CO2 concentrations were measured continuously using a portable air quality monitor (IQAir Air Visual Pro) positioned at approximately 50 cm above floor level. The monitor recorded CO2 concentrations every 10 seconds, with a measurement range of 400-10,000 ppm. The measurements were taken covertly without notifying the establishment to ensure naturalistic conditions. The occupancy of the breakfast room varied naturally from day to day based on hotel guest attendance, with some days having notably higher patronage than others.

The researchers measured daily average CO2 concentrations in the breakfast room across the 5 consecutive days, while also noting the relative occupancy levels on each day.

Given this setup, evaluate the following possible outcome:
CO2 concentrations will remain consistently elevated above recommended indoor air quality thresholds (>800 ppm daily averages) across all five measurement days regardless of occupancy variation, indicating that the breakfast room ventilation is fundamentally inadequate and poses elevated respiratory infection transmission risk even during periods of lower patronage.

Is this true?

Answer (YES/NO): YES